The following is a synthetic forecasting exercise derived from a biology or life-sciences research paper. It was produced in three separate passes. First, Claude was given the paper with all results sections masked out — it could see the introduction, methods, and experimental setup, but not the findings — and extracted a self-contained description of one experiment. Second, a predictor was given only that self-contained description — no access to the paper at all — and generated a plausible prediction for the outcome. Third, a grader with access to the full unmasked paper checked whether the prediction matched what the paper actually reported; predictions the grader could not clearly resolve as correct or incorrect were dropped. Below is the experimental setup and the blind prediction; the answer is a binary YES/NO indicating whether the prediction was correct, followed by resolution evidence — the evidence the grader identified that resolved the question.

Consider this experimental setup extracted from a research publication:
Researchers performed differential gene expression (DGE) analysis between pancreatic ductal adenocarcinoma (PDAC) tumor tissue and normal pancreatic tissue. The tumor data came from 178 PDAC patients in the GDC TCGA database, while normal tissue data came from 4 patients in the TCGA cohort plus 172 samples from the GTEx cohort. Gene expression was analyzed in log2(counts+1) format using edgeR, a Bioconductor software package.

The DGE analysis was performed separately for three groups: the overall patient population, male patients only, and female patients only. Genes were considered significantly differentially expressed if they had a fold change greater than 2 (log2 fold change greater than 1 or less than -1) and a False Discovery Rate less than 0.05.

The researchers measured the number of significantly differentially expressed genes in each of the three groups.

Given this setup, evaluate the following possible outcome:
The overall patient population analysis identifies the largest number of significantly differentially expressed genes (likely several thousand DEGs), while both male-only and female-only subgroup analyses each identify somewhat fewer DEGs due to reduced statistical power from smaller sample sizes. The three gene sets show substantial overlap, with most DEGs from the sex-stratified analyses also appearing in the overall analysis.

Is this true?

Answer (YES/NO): NO